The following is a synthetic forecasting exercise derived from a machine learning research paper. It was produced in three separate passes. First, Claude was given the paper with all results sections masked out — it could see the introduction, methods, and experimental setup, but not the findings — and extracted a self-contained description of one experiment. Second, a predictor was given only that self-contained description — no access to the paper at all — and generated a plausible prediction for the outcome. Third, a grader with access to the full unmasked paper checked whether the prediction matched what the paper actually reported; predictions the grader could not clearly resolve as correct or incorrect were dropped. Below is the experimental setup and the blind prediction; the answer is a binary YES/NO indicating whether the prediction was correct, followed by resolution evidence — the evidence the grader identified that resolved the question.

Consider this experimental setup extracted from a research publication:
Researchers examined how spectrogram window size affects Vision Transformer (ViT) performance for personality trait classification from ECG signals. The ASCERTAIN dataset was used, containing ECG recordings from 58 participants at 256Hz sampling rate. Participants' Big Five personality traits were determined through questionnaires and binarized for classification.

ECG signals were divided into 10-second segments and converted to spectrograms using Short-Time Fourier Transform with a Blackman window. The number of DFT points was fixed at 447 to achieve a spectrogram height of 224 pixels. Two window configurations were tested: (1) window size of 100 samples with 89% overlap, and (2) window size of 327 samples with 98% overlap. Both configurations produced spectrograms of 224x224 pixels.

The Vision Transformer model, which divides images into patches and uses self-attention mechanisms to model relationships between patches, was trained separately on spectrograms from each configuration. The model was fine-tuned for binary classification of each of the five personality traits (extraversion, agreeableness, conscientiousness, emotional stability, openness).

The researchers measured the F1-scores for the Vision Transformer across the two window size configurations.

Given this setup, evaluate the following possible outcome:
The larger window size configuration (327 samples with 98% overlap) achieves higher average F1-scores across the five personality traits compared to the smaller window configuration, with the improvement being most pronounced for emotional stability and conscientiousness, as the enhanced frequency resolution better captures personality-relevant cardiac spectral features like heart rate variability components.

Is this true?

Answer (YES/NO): NO